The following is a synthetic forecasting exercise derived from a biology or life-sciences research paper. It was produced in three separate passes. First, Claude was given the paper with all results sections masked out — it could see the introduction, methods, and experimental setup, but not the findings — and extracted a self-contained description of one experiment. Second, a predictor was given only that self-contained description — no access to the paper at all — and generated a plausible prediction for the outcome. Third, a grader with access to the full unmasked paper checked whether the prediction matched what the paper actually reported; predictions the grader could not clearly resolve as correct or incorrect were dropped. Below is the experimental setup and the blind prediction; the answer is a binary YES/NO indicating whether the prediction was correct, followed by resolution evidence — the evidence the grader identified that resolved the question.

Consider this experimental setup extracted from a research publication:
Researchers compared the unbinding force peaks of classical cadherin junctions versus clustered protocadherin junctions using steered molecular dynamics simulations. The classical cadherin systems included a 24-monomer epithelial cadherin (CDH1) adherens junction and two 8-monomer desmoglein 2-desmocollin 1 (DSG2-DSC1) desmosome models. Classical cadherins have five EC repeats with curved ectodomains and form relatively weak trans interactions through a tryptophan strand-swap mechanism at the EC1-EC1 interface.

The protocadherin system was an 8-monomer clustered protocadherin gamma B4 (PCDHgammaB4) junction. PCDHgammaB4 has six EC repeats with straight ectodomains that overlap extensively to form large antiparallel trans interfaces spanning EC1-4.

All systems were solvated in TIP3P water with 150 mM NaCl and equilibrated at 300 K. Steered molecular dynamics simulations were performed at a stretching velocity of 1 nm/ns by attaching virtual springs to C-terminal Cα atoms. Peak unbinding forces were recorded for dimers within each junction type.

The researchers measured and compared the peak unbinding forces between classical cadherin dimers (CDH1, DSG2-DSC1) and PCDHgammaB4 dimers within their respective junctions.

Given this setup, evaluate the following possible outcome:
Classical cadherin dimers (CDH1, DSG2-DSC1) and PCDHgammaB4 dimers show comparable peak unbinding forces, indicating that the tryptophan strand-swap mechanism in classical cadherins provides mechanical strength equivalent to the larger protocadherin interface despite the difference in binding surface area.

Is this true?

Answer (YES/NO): NO